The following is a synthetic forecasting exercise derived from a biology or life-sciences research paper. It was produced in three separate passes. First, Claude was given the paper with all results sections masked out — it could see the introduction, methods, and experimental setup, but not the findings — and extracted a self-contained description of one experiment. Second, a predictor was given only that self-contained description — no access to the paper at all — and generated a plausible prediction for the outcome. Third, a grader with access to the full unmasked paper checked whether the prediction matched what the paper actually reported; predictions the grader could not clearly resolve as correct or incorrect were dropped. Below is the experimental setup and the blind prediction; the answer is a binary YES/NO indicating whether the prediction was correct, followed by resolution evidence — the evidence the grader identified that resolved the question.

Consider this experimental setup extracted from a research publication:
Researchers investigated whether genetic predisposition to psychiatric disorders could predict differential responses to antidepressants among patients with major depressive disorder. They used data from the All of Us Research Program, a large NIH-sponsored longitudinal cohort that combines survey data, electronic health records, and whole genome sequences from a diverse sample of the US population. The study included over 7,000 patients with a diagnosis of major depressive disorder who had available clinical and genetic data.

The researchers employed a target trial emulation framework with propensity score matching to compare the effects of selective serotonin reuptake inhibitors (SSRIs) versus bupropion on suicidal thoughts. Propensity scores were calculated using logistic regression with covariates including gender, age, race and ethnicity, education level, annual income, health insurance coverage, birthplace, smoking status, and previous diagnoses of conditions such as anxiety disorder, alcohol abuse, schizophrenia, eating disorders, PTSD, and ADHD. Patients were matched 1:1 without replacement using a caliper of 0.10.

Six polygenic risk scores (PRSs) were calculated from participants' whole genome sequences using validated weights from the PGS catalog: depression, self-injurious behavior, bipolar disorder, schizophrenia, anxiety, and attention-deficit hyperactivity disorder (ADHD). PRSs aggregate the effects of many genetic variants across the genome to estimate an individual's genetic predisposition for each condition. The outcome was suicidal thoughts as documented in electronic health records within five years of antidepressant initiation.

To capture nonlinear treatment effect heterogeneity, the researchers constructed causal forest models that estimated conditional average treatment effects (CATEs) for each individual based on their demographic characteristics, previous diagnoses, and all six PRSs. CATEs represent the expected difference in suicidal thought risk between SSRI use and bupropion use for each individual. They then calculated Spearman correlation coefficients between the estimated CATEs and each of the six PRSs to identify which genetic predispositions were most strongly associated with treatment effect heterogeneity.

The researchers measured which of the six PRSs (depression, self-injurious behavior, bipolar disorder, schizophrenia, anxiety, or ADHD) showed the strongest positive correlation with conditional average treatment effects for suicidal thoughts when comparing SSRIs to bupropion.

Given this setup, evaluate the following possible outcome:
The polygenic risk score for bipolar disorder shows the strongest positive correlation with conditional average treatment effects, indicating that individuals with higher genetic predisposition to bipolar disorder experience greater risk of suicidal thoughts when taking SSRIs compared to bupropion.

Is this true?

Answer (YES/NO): NO